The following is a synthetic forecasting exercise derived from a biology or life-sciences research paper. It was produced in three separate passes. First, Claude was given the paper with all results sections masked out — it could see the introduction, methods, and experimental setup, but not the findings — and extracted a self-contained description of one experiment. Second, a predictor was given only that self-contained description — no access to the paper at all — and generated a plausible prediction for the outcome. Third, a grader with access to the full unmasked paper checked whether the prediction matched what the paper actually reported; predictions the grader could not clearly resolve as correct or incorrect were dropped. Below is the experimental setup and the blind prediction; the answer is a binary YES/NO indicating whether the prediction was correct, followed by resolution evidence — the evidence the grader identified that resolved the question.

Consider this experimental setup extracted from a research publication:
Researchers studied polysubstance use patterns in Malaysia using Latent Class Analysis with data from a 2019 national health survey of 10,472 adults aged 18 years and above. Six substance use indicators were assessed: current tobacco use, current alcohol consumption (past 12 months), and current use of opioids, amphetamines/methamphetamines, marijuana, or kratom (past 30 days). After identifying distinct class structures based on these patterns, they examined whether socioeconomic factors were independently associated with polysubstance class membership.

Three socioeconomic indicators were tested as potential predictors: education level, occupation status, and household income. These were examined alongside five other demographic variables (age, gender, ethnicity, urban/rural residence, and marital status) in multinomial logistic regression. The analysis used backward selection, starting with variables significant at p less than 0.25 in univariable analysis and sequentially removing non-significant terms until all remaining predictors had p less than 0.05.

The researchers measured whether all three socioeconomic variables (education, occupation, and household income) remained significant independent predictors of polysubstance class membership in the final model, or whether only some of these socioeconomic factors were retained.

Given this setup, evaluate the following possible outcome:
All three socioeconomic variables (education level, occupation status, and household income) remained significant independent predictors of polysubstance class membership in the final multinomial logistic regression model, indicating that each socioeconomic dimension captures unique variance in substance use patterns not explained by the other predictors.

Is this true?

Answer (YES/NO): NO